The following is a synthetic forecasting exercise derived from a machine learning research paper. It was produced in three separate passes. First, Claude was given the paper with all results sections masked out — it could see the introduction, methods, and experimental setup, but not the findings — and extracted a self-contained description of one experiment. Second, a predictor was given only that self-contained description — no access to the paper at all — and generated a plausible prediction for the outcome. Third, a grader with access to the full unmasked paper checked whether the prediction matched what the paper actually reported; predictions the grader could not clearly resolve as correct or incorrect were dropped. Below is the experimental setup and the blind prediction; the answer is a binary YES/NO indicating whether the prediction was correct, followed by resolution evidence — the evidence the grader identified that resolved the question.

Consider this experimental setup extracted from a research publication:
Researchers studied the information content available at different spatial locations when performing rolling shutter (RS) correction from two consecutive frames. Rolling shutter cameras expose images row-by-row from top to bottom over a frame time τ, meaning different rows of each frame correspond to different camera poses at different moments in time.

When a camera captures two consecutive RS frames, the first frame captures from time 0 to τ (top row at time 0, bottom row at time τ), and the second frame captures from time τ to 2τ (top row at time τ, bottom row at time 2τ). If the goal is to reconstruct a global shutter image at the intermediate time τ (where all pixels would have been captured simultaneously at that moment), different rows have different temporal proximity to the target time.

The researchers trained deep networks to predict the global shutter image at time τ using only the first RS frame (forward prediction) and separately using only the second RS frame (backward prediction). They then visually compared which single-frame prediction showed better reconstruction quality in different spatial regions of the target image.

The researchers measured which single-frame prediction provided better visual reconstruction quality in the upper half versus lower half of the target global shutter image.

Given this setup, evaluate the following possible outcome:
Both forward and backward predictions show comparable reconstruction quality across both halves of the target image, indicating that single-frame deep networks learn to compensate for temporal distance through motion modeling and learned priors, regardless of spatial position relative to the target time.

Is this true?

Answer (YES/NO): NO